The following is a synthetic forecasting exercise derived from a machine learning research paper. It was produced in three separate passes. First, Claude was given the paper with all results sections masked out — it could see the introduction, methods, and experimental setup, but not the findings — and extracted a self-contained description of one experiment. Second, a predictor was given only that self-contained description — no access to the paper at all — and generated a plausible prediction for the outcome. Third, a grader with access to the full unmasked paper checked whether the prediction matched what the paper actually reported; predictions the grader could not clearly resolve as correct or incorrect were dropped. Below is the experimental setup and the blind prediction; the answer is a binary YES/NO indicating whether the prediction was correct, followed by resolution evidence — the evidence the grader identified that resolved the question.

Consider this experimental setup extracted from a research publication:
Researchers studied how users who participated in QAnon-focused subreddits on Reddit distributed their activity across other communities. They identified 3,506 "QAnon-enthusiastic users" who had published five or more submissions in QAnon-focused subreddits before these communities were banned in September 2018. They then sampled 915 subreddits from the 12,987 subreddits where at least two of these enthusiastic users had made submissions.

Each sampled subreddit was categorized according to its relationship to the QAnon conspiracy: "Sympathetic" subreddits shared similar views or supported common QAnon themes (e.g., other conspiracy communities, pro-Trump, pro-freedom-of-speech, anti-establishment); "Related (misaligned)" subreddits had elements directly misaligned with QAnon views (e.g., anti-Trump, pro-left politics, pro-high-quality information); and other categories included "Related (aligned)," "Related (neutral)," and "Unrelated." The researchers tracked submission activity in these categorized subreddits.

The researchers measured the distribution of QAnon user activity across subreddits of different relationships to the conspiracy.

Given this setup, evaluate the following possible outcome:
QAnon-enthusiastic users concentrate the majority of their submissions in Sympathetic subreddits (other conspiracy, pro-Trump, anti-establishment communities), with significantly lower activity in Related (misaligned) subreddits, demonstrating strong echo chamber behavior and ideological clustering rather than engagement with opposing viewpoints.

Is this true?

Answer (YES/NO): YES